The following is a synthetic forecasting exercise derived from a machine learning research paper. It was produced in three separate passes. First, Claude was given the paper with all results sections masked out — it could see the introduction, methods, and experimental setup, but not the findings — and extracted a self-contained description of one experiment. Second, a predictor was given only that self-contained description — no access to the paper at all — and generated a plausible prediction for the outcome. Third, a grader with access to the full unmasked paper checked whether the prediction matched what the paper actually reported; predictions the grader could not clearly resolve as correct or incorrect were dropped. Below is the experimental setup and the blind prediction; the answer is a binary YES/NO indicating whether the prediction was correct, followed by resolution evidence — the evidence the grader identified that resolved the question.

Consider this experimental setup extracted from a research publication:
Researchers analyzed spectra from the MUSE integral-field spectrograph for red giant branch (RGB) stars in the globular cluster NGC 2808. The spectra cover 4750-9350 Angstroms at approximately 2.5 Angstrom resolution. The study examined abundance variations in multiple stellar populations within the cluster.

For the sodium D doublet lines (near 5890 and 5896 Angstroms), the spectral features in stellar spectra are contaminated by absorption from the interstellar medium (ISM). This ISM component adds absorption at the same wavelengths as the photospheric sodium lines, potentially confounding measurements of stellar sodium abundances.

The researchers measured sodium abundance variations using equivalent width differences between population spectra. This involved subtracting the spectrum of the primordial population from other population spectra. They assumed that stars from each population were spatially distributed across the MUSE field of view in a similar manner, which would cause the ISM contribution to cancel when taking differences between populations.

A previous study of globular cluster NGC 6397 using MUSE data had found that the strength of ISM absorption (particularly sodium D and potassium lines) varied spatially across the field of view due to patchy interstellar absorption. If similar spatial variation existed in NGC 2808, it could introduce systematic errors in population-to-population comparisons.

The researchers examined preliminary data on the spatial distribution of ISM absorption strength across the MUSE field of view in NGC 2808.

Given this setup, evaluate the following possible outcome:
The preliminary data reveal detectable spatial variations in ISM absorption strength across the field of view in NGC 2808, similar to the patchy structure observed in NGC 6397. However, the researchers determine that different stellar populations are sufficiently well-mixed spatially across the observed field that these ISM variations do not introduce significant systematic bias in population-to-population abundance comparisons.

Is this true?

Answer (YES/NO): NO